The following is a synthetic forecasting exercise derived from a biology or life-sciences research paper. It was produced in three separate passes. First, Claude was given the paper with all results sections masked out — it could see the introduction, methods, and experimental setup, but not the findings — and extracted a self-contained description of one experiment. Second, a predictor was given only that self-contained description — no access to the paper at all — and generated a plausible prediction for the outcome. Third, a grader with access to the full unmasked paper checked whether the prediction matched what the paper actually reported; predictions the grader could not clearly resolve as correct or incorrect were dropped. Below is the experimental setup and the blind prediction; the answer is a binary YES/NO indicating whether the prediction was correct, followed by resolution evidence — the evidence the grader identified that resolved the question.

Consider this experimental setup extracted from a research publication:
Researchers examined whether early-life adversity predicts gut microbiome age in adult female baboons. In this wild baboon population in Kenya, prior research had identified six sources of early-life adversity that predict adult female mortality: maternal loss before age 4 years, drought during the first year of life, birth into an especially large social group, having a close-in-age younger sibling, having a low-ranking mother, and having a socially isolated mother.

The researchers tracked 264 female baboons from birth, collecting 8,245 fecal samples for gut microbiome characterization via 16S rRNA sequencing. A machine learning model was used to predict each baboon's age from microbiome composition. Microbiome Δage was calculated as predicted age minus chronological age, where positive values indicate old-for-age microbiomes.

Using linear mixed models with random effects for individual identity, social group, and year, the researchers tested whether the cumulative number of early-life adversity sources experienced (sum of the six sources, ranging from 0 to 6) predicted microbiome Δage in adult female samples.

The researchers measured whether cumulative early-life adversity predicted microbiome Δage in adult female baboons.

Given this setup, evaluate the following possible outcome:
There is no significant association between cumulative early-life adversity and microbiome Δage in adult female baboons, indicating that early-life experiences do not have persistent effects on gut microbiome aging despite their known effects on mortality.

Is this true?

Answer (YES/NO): YES